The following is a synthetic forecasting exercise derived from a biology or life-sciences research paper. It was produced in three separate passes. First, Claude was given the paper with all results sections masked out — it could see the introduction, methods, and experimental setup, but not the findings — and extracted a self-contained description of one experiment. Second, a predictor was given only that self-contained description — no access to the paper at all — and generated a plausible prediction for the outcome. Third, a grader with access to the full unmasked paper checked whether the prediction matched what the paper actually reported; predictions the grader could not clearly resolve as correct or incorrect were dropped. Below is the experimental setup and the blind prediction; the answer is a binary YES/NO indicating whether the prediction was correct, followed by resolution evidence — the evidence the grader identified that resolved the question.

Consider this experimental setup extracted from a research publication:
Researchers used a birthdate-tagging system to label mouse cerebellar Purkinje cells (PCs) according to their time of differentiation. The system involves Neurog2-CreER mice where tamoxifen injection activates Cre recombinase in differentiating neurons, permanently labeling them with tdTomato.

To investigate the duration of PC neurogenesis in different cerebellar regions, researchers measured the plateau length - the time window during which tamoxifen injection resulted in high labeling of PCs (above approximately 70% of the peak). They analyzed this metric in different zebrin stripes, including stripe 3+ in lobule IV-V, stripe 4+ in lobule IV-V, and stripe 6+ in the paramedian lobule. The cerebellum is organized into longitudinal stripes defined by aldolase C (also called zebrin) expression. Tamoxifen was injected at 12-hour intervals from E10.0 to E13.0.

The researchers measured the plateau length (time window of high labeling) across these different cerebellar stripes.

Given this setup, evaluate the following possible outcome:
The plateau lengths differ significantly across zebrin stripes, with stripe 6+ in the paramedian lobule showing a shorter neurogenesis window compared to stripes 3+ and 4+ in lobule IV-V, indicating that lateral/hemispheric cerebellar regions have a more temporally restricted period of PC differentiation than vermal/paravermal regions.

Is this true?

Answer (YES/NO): NO